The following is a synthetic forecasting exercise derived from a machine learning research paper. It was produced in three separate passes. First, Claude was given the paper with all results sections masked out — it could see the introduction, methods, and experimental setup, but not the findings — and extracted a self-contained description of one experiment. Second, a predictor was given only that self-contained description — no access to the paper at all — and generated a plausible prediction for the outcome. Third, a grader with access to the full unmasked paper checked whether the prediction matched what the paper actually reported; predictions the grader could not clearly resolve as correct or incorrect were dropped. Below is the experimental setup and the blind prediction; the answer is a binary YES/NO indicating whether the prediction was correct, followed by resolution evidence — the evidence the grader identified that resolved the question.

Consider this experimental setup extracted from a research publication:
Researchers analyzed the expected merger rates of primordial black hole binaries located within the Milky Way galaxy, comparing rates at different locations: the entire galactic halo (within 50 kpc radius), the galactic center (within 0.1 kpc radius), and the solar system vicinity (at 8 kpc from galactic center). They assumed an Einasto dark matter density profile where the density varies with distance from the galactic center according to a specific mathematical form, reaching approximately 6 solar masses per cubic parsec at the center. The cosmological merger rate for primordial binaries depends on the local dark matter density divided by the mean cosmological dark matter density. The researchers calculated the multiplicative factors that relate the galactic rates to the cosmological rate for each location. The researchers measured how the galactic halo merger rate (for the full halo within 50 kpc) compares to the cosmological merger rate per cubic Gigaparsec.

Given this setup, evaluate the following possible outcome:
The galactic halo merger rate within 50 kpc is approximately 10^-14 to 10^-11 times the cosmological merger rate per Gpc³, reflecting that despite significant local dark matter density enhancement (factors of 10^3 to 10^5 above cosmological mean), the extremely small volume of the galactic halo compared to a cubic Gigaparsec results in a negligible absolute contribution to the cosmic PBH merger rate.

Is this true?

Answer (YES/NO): NO